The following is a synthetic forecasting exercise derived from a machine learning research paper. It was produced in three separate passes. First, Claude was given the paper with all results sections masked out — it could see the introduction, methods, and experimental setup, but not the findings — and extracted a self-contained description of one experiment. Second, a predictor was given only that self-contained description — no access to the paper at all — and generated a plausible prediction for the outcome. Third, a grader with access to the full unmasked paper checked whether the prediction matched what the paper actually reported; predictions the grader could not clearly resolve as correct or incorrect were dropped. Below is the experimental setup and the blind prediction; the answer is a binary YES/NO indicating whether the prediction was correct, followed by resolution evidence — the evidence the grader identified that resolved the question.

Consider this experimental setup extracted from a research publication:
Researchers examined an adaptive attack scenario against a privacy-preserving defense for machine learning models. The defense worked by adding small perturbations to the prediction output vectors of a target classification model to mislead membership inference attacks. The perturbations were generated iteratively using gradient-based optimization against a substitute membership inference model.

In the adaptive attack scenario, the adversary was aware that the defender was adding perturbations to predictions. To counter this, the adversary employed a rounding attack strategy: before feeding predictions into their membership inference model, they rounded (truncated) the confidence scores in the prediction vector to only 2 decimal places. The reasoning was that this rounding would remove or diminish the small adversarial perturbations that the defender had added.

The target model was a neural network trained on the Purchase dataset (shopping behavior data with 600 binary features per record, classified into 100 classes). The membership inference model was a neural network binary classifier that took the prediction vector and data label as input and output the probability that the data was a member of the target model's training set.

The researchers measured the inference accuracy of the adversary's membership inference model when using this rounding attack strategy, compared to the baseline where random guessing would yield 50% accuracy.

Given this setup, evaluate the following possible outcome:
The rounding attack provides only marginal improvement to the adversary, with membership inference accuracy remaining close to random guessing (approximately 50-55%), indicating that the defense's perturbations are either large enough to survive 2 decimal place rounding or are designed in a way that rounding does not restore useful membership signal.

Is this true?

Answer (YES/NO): NO